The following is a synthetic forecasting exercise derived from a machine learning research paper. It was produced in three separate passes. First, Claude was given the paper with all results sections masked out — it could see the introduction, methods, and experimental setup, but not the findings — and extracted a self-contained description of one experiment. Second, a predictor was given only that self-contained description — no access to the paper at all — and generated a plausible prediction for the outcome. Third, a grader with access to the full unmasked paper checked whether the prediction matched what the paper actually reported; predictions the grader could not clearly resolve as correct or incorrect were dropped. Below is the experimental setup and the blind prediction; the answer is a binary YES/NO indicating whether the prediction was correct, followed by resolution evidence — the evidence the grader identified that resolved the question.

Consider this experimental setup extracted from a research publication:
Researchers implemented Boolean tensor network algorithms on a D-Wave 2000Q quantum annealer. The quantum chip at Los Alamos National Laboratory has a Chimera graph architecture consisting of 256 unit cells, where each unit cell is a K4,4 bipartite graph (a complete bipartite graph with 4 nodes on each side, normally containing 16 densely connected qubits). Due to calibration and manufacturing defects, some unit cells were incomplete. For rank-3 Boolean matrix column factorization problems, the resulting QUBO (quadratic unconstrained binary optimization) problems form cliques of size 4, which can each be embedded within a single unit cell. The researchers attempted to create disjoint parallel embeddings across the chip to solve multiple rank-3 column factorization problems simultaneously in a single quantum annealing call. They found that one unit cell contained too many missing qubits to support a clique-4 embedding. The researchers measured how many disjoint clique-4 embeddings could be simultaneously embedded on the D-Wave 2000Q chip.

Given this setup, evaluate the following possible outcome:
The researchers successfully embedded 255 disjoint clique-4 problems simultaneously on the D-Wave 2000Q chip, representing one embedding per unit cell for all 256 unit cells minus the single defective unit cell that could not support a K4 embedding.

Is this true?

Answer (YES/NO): YES